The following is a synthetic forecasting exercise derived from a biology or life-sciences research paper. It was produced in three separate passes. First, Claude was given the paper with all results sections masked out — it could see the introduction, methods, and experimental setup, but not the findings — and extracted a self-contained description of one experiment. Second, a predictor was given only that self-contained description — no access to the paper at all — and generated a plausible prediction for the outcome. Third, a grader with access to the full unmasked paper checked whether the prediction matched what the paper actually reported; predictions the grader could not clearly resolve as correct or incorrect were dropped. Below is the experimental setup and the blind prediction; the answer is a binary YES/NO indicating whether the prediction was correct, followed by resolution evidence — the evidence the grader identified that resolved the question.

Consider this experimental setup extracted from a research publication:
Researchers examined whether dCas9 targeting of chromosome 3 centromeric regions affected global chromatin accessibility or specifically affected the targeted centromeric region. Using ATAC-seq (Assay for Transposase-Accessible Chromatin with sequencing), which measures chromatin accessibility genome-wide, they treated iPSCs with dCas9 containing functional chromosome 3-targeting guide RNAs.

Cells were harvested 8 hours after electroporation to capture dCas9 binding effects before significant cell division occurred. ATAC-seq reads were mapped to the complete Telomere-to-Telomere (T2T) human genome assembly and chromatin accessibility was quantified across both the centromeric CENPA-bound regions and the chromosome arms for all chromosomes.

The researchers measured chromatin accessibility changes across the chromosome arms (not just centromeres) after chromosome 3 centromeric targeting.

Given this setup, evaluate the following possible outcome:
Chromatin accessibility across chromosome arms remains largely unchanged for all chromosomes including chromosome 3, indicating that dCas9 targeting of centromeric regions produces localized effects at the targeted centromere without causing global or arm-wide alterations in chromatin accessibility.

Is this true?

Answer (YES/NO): YES